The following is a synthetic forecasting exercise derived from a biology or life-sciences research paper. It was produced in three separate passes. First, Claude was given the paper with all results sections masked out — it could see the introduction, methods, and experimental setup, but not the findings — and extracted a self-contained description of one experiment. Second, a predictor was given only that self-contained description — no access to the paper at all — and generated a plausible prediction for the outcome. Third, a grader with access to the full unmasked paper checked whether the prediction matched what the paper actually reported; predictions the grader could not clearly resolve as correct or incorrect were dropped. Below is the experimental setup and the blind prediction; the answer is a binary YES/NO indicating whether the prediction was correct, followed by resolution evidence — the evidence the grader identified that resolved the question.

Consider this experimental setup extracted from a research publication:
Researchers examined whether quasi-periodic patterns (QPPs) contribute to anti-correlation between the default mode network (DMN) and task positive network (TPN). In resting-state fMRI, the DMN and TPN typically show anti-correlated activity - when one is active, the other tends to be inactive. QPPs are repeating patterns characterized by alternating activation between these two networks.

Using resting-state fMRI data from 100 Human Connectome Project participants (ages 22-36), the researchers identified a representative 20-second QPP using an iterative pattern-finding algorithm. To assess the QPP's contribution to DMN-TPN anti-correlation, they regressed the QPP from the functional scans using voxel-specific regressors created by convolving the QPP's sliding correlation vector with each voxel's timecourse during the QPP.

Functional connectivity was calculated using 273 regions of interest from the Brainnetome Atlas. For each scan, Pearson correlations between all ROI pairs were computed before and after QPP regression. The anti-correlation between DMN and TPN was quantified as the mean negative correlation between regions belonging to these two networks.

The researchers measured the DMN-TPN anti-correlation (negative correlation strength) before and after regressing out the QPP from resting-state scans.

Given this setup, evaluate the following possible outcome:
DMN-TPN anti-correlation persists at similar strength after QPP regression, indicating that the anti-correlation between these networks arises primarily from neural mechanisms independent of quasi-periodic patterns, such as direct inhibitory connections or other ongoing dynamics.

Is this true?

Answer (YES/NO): NO